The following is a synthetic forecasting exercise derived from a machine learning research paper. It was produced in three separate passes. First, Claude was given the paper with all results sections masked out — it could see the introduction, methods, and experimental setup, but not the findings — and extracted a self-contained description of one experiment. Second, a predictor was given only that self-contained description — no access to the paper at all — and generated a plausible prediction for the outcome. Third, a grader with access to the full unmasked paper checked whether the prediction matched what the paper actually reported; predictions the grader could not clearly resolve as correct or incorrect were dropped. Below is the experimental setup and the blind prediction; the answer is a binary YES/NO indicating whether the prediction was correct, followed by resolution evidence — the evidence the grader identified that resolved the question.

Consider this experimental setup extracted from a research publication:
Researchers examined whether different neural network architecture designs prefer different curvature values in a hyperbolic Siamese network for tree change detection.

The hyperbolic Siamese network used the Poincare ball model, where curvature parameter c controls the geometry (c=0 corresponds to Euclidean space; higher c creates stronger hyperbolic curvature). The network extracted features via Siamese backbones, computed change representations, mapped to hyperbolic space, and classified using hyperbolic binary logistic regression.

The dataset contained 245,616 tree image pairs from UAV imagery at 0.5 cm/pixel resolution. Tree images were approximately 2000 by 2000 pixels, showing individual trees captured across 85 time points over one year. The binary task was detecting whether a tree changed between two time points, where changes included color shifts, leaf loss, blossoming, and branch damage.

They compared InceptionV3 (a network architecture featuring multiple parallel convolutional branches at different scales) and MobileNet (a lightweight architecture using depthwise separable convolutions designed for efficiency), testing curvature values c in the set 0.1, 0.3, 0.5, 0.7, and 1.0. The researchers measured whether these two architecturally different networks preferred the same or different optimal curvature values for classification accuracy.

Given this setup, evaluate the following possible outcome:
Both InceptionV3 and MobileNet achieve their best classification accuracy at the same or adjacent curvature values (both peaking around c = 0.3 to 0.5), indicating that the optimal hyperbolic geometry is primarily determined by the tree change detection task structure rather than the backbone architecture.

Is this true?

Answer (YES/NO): NO